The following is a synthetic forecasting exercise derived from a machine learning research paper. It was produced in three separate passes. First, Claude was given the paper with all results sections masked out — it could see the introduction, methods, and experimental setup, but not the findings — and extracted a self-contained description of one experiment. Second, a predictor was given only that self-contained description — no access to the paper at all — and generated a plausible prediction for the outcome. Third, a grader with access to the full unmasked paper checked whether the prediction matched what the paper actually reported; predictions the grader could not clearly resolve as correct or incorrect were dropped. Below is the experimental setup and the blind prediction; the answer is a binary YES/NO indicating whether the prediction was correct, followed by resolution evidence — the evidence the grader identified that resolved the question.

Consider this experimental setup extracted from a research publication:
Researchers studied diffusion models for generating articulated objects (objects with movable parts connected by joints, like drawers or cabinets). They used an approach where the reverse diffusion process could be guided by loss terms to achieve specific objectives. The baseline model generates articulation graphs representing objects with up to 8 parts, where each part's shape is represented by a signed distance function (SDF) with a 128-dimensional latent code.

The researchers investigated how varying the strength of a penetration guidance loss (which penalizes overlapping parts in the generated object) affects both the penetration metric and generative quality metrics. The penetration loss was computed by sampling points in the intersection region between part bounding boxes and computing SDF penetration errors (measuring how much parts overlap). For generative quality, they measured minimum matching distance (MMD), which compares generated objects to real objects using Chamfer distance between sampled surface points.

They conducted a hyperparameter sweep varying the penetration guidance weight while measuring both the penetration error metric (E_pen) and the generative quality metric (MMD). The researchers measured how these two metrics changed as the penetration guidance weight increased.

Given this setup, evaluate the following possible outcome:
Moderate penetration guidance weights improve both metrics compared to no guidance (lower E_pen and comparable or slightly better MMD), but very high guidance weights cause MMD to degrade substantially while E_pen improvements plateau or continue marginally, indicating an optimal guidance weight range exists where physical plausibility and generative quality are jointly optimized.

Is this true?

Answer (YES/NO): NO